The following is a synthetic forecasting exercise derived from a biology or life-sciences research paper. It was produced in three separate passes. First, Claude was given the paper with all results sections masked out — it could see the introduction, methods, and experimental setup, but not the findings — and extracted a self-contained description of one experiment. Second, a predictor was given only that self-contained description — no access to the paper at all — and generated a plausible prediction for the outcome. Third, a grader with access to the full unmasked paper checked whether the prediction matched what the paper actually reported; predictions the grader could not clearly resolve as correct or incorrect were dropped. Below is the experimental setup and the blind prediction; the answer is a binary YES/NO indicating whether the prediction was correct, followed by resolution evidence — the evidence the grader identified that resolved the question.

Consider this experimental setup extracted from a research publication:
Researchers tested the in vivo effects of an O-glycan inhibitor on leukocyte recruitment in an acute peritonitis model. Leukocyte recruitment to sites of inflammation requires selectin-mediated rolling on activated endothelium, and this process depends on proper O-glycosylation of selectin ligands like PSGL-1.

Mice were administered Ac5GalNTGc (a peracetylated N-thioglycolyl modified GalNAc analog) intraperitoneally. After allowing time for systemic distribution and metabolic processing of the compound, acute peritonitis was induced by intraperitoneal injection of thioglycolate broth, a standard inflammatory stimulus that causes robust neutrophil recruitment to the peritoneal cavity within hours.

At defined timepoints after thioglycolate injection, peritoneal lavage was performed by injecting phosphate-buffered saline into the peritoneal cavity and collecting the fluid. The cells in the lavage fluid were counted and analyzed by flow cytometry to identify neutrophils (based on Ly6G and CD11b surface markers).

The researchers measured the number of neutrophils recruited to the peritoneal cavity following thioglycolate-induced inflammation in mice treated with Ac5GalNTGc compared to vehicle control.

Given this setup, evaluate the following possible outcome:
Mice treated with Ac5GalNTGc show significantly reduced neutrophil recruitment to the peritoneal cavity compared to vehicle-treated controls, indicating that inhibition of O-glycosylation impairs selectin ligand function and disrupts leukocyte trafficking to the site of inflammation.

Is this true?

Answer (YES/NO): YES